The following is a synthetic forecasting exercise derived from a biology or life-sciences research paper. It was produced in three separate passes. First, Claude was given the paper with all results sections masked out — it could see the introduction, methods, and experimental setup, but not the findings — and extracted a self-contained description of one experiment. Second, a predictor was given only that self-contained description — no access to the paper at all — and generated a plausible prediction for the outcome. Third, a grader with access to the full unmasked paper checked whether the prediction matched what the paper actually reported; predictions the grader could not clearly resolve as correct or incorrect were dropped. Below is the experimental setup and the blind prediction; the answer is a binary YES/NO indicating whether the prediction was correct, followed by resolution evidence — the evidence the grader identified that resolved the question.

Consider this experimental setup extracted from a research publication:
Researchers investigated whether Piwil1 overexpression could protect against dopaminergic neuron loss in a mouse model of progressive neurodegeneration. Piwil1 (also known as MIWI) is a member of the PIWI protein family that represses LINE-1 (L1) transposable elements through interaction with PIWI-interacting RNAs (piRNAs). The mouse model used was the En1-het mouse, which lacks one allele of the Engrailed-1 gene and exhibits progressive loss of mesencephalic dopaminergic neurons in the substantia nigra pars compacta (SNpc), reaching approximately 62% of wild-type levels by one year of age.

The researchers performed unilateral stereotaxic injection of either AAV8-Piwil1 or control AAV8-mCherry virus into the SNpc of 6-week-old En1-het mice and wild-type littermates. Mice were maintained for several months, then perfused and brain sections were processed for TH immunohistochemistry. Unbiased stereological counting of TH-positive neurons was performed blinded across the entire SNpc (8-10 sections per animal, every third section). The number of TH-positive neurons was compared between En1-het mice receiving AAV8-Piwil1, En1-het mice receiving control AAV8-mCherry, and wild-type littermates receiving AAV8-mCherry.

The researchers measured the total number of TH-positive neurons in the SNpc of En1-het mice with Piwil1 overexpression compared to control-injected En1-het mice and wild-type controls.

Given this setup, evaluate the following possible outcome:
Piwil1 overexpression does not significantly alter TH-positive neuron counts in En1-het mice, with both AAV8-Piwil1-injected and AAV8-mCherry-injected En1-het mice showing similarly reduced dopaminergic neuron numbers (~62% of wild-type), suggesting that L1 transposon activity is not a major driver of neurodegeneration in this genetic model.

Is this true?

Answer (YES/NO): NO